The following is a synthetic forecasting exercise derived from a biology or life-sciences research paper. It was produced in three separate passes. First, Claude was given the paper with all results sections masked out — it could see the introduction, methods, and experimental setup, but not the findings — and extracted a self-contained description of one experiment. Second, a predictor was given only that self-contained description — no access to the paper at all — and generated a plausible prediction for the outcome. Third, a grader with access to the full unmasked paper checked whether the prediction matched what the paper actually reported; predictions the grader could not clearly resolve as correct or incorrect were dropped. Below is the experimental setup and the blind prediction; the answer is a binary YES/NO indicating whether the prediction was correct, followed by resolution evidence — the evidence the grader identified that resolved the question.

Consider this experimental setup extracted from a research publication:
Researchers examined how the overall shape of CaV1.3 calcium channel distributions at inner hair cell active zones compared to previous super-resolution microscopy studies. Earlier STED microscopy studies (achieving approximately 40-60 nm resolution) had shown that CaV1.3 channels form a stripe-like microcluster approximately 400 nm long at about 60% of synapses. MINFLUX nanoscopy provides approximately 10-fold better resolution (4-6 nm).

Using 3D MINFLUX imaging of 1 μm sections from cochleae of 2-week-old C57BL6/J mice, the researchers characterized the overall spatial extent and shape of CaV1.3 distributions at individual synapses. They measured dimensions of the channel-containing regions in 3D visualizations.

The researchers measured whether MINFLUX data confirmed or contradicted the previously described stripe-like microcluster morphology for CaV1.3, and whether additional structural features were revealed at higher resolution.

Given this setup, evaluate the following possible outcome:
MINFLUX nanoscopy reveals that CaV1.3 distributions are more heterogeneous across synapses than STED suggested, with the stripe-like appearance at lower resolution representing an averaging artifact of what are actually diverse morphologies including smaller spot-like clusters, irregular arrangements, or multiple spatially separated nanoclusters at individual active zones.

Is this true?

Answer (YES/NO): NO